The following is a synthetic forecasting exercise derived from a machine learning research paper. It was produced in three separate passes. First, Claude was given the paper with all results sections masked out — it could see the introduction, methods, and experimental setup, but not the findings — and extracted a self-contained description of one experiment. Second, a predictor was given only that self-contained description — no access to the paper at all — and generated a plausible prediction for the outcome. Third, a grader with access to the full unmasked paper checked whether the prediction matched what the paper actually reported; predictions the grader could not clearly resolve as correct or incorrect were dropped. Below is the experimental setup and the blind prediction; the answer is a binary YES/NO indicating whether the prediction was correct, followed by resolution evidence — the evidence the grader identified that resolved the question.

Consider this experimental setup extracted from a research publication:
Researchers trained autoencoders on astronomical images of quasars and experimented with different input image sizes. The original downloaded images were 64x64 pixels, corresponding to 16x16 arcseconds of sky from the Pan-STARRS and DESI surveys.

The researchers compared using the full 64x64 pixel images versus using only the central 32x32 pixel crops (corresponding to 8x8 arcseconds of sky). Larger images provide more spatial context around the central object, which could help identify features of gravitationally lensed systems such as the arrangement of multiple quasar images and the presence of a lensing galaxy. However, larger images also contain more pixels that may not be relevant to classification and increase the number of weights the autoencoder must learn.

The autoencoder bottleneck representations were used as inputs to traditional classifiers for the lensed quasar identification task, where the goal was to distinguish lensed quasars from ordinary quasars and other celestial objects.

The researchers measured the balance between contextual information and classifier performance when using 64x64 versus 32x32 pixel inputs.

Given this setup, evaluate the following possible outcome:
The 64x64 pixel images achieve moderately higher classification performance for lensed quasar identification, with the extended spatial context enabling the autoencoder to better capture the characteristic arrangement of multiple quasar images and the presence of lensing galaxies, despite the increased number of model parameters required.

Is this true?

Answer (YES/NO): NO